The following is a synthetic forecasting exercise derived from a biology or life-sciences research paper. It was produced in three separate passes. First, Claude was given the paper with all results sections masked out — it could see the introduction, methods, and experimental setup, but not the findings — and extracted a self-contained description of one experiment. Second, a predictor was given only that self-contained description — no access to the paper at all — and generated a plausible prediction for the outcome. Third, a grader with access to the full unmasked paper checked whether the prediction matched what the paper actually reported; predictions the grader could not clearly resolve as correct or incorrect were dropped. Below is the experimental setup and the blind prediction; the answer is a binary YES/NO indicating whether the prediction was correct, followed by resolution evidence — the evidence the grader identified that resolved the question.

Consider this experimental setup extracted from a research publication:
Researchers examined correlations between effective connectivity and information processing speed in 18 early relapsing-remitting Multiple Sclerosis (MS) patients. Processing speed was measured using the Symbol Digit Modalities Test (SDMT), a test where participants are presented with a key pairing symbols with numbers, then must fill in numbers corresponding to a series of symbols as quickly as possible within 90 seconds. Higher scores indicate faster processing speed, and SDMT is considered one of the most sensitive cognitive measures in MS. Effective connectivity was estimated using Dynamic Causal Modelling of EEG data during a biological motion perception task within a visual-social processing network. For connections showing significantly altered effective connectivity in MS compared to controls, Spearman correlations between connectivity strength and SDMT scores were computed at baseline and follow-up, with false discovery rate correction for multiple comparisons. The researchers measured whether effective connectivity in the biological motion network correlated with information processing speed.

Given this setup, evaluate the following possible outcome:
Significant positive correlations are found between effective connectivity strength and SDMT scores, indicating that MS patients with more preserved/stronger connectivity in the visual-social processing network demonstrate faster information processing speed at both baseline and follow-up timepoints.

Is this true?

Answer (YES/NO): NO